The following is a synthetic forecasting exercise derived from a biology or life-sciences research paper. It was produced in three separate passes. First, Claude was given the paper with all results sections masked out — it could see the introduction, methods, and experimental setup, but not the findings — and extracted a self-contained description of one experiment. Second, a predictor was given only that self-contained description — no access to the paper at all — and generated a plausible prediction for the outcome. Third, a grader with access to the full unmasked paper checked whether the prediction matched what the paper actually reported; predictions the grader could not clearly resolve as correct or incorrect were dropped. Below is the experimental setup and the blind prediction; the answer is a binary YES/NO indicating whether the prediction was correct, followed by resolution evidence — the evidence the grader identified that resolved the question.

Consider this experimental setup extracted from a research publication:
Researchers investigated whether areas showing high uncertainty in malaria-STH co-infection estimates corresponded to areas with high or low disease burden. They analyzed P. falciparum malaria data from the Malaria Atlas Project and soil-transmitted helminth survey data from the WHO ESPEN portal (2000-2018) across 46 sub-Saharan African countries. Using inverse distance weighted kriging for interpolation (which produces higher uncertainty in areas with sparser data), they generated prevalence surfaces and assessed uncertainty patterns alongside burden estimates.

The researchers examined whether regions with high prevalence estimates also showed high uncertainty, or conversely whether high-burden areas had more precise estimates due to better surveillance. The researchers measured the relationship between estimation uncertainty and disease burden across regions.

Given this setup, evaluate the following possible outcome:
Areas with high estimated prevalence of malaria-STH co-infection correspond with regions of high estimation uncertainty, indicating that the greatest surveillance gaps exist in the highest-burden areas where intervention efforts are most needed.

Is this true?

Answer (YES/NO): YES